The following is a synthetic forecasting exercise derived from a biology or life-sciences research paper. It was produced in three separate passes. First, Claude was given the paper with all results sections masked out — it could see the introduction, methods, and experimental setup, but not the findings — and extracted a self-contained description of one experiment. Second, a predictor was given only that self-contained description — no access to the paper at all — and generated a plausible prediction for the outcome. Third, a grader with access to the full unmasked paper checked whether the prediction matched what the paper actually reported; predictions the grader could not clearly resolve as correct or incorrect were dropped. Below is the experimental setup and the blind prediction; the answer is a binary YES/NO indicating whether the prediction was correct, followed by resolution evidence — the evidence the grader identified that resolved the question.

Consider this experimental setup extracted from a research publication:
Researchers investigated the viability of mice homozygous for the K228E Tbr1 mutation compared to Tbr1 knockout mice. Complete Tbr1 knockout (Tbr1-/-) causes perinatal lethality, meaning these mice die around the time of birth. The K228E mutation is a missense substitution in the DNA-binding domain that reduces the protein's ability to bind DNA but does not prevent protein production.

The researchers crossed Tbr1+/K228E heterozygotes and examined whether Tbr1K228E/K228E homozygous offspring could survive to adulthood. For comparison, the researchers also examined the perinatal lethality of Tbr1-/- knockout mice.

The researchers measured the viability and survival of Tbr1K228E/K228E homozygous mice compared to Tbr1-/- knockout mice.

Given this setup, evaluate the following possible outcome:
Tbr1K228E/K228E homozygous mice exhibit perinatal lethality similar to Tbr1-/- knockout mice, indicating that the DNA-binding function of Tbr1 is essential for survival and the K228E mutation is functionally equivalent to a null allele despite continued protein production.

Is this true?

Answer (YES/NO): NO